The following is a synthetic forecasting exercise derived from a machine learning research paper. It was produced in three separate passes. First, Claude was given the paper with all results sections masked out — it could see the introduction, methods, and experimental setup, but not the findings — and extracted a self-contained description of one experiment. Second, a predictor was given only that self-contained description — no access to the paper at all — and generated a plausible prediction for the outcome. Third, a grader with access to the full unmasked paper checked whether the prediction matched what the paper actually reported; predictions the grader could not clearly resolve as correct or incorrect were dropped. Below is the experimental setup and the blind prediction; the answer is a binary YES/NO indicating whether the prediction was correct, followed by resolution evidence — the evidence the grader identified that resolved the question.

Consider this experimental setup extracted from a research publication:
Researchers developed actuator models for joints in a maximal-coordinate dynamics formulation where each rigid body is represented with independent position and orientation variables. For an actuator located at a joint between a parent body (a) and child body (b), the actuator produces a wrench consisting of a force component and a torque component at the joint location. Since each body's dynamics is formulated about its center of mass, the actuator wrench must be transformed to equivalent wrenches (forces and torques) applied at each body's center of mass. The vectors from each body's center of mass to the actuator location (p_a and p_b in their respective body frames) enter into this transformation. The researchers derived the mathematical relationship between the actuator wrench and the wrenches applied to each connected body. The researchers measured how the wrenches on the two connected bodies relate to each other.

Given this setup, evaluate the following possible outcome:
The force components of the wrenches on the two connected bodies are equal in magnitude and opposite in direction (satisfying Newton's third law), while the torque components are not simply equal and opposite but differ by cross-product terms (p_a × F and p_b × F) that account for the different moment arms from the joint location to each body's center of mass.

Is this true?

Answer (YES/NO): YES